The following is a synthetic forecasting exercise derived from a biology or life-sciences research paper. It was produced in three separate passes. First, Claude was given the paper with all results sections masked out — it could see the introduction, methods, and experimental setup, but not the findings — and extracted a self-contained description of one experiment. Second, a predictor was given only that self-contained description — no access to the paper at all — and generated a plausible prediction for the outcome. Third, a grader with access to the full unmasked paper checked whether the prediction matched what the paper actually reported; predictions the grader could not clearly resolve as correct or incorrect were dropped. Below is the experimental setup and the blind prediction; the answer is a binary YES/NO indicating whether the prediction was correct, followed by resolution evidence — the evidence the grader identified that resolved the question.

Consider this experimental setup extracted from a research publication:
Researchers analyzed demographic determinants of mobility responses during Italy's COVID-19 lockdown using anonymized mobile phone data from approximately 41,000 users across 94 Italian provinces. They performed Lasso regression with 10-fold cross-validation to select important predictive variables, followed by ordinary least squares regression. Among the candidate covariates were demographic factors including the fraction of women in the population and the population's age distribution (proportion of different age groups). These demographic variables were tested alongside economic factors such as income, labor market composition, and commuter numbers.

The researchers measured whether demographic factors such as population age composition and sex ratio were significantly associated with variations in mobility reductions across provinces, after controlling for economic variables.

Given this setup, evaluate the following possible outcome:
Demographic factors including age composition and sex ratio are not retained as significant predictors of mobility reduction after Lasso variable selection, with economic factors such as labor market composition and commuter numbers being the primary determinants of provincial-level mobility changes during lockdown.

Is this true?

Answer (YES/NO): NO